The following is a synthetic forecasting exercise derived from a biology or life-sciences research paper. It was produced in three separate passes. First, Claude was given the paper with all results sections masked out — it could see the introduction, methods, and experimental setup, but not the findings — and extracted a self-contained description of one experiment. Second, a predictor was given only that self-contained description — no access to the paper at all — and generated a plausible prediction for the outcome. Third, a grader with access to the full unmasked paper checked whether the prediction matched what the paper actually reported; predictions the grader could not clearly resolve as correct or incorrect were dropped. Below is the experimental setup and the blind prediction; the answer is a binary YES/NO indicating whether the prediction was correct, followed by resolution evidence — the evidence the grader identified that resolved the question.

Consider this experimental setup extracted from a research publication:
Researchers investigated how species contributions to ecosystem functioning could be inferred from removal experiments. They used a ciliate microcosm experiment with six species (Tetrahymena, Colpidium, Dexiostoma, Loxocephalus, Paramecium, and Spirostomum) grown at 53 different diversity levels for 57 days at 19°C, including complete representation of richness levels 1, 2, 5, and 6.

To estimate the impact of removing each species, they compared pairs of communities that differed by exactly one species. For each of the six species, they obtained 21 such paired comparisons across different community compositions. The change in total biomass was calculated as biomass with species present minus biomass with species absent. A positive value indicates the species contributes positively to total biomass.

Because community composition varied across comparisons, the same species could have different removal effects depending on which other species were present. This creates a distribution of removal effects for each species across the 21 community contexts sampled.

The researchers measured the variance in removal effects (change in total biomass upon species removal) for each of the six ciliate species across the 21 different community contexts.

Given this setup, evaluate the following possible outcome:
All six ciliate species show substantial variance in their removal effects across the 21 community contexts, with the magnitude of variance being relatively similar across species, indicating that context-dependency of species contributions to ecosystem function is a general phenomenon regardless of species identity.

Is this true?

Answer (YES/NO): NO